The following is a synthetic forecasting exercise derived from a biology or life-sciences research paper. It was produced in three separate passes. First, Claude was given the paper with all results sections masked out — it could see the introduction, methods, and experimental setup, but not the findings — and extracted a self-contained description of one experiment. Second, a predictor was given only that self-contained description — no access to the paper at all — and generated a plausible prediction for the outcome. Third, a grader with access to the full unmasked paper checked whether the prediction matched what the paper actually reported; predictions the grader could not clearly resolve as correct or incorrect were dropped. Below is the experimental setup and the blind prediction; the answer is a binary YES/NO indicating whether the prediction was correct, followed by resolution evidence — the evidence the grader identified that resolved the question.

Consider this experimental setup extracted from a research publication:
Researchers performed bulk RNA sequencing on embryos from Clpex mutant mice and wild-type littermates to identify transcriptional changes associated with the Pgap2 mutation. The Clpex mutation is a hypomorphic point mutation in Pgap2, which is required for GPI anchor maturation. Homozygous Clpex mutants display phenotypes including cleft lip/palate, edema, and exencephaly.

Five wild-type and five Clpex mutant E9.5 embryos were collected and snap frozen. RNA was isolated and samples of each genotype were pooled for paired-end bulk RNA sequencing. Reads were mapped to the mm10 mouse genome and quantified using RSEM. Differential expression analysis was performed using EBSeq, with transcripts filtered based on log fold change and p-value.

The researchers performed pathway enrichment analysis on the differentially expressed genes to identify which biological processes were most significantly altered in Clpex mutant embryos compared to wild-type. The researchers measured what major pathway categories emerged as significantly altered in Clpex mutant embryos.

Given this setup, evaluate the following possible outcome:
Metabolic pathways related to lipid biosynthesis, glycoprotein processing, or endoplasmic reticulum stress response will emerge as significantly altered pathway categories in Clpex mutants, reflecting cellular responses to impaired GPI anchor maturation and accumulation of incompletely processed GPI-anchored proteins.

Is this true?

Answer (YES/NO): NO